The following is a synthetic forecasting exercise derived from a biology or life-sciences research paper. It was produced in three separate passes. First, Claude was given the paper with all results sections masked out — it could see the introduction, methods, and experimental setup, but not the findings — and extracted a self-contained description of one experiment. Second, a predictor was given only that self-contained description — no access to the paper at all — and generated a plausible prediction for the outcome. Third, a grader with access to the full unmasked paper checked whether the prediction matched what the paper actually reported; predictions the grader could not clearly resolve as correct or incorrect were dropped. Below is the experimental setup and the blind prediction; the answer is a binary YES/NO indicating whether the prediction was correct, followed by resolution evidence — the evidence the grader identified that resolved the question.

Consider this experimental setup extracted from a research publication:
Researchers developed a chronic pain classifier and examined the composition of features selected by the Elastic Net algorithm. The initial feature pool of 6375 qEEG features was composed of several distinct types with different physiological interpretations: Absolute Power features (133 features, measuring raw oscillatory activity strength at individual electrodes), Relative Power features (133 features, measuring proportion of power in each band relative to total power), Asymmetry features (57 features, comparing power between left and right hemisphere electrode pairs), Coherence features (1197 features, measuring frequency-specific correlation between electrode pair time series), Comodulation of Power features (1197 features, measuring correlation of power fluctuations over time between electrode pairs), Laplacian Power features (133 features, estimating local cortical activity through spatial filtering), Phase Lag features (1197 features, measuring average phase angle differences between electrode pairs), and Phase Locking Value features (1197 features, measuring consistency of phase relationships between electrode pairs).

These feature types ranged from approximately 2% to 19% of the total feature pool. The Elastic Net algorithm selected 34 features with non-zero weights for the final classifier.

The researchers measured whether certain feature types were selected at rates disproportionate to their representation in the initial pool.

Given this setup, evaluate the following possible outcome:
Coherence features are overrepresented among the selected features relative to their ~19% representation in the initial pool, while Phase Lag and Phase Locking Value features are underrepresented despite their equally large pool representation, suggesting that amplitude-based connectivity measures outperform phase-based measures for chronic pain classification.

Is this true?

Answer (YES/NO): NO